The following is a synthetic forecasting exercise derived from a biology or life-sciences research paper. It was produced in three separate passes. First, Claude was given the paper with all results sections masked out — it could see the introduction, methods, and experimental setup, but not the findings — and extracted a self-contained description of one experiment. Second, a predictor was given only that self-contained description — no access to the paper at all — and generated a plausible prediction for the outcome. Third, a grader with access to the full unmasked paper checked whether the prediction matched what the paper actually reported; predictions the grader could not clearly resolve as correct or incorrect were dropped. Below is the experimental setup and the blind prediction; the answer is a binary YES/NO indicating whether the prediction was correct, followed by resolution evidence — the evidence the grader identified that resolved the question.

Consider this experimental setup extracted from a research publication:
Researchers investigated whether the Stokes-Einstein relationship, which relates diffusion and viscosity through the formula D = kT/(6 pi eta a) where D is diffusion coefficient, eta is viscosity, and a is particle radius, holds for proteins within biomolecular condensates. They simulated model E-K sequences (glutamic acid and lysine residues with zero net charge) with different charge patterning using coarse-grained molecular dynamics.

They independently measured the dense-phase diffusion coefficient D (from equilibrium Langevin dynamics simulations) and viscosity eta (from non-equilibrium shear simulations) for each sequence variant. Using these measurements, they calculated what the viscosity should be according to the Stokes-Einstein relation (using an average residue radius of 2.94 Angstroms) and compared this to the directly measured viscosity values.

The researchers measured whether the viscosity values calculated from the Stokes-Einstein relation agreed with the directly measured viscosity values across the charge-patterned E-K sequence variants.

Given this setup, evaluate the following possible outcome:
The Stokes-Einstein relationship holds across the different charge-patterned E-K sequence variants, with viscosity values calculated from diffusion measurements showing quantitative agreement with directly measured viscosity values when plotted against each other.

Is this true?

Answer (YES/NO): YES